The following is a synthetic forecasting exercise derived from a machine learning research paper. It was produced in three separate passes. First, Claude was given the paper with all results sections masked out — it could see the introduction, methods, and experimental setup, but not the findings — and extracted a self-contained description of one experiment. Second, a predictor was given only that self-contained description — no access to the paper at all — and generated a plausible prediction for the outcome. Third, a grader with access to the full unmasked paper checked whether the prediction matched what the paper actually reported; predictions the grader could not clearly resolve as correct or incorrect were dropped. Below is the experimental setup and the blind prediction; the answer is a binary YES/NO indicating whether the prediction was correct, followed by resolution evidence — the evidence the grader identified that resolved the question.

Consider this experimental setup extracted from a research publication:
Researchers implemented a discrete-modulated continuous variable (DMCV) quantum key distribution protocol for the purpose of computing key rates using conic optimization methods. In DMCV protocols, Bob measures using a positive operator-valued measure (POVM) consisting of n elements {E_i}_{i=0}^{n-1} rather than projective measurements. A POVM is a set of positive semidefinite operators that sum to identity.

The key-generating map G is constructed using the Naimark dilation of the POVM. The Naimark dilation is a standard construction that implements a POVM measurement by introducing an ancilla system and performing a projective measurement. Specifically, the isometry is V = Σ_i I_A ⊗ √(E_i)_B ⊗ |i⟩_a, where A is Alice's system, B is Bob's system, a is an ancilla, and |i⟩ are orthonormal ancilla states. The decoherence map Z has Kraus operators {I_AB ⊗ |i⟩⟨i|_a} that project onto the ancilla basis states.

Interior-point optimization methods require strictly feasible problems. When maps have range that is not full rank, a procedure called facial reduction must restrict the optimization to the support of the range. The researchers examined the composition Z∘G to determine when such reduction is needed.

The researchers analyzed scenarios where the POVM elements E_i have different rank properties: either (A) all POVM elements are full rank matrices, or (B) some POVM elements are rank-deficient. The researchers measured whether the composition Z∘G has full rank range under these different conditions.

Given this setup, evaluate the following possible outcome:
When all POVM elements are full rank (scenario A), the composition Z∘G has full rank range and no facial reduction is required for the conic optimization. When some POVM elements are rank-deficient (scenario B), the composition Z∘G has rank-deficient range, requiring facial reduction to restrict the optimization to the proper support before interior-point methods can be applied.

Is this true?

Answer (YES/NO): YES